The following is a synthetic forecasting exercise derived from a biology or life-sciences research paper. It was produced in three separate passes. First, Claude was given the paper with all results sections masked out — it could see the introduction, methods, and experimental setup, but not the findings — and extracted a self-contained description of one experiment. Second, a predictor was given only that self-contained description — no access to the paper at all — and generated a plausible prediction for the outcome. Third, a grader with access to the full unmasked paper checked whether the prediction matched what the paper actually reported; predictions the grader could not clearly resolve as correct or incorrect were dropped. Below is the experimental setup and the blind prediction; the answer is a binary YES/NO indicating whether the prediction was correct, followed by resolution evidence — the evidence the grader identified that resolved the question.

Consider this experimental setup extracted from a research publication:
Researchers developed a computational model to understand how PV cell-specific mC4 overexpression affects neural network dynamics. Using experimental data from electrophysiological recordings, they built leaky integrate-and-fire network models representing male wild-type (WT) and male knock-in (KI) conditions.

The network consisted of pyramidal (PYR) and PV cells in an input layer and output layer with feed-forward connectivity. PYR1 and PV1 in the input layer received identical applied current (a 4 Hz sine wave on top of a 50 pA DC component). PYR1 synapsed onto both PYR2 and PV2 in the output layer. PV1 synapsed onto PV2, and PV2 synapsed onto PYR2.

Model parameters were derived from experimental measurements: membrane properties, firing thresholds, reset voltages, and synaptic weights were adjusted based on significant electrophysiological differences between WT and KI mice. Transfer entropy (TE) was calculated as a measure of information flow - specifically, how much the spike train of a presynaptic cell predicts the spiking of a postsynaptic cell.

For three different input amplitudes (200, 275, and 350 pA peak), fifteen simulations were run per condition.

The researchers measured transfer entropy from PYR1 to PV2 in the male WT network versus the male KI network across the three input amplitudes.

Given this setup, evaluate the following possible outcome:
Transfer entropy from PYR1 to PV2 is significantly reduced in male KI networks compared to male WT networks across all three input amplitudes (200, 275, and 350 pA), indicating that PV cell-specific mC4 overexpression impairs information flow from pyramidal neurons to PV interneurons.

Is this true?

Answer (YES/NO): YES